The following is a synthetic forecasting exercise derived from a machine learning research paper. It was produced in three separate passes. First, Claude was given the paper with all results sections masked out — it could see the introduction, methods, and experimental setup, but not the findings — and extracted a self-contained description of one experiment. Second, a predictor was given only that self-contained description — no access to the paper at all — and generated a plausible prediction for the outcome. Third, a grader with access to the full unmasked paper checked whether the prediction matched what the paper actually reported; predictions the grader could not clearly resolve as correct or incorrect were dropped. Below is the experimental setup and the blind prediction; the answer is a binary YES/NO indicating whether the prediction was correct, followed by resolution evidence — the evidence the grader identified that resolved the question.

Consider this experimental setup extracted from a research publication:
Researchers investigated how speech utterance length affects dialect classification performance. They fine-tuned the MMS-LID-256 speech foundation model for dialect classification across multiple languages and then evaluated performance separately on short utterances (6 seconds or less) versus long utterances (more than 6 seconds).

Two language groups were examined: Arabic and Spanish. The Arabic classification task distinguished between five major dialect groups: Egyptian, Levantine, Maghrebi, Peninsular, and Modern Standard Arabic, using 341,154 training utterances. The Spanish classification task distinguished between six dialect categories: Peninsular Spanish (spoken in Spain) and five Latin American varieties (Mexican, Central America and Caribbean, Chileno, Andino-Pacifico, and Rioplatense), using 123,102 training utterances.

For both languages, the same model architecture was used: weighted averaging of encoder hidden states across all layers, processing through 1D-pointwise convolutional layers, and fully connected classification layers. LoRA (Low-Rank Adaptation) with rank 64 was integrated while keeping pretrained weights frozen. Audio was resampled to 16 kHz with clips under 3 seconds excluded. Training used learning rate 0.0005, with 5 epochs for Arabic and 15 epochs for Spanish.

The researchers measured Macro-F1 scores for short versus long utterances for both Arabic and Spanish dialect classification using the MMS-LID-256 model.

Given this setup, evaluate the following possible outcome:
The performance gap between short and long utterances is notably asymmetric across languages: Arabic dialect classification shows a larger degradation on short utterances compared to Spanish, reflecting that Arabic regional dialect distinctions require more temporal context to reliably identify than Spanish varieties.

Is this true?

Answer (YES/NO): NO